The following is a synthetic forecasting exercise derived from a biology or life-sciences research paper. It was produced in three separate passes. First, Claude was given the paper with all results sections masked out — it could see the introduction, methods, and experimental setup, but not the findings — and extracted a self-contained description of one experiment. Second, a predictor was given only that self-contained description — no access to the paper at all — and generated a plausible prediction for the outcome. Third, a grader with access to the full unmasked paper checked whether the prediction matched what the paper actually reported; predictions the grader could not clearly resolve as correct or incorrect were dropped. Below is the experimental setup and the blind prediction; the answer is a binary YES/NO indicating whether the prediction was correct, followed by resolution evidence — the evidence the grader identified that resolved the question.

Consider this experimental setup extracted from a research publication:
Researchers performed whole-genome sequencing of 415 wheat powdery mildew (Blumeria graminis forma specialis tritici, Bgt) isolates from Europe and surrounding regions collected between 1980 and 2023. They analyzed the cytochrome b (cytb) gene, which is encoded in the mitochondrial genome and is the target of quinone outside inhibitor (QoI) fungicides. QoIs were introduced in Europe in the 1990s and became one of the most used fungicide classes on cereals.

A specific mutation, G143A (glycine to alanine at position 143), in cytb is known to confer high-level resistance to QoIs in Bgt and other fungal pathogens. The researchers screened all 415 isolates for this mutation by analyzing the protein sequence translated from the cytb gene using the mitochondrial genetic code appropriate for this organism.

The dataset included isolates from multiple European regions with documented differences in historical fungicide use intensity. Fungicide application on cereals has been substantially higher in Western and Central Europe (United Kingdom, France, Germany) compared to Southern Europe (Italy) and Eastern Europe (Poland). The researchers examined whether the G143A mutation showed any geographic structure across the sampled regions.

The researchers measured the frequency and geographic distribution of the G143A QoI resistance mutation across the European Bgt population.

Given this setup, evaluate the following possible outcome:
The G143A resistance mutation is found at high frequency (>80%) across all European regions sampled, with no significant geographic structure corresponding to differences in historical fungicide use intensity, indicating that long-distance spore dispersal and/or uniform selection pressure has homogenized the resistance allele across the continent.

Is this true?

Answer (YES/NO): NO